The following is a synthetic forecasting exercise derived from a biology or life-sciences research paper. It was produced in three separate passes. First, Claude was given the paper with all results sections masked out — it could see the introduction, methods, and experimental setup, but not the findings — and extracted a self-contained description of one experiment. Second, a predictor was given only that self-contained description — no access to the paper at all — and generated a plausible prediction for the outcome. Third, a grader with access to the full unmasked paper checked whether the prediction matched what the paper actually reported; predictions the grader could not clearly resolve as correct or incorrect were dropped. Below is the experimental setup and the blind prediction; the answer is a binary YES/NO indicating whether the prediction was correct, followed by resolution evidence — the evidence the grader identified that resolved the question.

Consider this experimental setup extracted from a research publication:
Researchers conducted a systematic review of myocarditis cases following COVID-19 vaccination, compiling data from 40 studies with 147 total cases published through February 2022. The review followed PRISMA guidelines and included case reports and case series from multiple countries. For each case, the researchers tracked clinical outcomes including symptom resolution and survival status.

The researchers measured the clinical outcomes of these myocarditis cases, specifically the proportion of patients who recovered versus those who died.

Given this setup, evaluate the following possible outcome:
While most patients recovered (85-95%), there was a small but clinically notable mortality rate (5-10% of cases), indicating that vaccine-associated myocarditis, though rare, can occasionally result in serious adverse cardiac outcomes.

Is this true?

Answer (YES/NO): NO